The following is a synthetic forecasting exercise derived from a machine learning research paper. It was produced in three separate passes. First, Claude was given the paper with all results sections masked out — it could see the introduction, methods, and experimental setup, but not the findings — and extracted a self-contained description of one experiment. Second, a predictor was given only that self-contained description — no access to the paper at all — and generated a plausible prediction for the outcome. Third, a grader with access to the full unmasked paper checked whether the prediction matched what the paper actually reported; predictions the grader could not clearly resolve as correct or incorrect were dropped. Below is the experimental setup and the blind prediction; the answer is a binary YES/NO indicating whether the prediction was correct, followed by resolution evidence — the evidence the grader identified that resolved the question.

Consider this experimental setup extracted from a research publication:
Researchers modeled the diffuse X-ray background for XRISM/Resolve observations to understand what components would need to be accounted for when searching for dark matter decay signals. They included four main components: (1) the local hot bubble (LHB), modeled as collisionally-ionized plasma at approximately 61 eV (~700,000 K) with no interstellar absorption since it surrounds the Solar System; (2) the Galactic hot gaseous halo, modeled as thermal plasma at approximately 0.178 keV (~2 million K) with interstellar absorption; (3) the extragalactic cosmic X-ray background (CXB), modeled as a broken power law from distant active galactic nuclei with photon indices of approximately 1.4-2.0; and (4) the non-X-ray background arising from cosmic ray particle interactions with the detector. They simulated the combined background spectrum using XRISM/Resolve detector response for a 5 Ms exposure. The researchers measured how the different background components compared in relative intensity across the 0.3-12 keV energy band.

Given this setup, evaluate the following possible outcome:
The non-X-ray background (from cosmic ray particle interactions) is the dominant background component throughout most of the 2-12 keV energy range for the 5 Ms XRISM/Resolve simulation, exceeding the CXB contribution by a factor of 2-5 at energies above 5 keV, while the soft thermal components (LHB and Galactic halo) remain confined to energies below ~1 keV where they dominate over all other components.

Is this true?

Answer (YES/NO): NO